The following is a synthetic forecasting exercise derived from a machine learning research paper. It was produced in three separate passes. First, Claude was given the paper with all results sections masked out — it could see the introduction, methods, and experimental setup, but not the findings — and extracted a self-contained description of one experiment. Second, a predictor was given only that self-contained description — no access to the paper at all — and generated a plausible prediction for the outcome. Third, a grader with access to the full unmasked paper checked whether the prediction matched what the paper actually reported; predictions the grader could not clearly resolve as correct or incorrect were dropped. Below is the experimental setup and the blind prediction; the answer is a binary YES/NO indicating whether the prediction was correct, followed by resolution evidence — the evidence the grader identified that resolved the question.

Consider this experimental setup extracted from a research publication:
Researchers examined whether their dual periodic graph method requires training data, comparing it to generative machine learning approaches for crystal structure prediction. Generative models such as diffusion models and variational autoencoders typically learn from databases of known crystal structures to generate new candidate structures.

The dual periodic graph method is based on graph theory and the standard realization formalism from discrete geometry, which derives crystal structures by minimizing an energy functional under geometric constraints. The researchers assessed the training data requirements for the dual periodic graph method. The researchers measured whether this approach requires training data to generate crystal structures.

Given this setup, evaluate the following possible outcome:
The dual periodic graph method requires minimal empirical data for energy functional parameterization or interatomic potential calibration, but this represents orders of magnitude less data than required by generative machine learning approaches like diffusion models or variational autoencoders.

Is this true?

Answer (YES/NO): NO